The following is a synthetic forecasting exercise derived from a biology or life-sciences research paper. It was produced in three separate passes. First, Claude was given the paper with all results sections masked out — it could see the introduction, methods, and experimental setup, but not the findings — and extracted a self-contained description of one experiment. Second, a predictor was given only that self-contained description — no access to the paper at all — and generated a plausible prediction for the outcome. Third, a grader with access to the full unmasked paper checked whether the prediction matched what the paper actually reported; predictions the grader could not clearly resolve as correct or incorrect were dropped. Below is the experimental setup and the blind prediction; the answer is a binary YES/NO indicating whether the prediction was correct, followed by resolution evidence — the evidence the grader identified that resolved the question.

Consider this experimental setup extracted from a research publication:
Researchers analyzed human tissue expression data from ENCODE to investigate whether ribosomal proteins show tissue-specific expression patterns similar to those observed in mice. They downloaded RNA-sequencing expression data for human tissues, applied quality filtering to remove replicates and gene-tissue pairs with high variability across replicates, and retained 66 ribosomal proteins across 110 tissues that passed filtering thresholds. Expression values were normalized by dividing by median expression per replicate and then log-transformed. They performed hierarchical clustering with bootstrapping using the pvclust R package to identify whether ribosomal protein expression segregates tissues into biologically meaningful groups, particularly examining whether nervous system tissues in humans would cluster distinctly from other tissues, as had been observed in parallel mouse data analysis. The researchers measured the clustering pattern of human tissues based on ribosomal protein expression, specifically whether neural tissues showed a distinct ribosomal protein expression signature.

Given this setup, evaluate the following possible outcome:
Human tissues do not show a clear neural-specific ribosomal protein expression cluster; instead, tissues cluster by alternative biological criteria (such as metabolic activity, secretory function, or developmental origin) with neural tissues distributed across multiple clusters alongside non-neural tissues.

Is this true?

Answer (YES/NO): NO